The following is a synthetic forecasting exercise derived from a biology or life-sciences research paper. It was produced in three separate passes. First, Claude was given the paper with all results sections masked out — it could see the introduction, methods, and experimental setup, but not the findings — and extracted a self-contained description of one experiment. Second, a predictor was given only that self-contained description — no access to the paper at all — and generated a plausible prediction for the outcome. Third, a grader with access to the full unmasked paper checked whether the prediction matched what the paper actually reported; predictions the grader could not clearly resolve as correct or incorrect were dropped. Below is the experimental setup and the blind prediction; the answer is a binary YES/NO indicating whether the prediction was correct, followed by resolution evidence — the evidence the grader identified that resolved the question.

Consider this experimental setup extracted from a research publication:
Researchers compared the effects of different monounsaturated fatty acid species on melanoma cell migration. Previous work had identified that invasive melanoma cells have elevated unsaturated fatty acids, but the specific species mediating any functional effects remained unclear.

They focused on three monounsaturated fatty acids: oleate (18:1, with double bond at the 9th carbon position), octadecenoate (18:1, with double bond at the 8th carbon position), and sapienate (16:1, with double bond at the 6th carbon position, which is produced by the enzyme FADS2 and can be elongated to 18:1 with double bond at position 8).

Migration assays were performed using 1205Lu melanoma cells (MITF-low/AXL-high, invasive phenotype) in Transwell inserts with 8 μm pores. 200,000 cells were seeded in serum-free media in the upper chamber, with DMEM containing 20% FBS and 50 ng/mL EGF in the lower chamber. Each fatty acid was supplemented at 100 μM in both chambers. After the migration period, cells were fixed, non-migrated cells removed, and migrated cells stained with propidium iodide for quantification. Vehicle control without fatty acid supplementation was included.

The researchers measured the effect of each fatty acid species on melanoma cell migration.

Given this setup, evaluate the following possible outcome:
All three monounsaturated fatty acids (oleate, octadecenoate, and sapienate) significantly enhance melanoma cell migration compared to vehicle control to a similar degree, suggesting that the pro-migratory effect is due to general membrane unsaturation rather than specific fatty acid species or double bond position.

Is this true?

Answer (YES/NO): NO